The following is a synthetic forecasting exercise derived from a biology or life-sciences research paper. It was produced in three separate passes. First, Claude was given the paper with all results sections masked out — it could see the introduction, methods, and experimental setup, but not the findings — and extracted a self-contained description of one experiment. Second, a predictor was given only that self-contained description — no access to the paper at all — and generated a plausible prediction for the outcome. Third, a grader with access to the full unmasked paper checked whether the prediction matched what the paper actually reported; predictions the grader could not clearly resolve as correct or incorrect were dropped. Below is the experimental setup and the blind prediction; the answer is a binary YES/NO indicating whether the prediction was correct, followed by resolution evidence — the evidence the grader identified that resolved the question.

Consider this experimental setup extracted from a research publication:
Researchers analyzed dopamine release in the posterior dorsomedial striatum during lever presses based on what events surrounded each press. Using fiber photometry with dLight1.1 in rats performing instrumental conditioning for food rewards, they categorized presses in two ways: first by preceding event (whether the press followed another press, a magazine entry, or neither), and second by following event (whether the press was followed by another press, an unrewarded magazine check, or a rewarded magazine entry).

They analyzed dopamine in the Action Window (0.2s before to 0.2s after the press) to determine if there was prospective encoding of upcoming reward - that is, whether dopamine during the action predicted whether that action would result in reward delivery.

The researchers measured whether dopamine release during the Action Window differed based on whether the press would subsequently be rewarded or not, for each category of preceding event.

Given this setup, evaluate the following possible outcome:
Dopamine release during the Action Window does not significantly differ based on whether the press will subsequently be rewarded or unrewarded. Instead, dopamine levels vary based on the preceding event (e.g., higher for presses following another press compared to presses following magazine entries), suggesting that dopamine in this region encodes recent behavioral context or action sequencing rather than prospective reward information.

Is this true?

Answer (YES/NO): NO